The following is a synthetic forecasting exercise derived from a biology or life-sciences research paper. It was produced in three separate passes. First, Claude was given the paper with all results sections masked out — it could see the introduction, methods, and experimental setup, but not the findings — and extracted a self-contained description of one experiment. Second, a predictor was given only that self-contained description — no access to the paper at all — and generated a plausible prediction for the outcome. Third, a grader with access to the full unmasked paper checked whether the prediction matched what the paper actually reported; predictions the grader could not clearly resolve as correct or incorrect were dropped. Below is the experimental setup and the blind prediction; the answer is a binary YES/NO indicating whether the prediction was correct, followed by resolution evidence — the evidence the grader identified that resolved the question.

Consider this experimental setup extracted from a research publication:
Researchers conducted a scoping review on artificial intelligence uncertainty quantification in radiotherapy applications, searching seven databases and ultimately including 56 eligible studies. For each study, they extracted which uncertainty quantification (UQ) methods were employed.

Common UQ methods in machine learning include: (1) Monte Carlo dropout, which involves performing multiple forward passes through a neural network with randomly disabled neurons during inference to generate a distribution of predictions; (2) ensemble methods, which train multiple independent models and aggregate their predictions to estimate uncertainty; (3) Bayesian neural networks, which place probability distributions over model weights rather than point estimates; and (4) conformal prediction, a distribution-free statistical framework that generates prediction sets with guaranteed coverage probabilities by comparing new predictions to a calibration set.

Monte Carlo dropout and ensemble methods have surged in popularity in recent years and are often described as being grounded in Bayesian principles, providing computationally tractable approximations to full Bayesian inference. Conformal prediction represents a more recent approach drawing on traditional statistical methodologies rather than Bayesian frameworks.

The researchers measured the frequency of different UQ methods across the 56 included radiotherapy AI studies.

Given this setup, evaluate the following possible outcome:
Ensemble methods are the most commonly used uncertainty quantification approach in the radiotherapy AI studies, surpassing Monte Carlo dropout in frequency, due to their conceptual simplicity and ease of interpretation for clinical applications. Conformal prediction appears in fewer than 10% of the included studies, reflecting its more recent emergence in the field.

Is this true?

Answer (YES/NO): NO